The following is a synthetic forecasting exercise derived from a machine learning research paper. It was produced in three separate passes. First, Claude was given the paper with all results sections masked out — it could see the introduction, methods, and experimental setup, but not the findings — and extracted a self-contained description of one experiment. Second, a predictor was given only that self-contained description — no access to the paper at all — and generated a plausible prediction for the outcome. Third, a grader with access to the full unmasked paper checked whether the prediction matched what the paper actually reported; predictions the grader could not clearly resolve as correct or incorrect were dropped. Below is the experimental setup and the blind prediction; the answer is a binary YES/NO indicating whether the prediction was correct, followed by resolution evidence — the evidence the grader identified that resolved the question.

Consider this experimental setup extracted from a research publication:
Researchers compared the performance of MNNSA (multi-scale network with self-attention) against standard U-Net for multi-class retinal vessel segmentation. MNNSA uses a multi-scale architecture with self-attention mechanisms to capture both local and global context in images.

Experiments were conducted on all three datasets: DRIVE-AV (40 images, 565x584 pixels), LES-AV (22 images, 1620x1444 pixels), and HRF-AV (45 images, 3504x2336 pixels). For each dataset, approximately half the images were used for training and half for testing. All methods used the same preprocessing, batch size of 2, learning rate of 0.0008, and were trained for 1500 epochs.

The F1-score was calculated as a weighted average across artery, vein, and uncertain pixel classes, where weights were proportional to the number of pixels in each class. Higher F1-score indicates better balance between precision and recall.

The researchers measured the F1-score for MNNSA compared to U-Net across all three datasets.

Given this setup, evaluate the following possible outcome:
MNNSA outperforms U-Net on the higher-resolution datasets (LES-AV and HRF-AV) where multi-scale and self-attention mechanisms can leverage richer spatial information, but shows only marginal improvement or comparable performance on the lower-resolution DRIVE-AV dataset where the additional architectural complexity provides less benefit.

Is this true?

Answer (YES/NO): NO